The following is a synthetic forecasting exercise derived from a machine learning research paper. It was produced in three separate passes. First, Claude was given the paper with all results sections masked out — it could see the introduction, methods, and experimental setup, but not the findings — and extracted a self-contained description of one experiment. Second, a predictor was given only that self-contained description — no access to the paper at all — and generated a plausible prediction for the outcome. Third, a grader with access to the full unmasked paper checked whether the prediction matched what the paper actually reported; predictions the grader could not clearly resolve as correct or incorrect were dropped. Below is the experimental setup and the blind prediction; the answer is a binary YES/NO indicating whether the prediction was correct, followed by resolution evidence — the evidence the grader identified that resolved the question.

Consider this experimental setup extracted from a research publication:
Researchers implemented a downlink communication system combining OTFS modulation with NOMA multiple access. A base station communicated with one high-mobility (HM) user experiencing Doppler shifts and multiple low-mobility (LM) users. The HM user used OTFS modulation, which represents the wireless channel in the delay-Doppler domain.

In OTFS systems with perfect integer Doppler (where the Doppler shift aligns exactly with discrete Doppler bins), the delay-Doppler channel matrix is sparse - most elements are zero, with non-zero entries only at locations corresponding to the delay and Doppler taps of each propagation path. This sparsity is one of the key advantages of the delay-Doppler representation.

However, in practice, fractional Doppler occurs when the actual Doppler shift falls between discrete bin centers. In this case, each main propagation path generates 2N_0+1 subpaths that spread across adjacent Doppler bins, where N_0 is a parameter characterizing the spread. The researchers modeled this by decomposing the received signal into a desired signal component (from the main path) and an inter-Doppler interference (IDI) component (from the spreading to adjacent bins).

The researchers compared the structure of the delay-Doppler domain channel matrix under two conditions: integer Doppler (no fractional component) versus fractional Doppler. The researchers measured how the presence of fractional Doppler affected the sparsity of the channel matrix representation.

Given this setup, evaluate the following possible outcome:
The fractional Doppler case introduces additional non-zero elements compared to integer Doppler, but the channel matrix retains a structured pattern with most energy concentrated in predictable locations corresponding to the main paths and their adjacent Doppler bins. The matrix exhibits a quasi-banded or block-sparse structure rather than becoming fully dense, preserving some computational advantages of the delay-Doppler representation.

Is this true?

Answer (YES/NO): NO